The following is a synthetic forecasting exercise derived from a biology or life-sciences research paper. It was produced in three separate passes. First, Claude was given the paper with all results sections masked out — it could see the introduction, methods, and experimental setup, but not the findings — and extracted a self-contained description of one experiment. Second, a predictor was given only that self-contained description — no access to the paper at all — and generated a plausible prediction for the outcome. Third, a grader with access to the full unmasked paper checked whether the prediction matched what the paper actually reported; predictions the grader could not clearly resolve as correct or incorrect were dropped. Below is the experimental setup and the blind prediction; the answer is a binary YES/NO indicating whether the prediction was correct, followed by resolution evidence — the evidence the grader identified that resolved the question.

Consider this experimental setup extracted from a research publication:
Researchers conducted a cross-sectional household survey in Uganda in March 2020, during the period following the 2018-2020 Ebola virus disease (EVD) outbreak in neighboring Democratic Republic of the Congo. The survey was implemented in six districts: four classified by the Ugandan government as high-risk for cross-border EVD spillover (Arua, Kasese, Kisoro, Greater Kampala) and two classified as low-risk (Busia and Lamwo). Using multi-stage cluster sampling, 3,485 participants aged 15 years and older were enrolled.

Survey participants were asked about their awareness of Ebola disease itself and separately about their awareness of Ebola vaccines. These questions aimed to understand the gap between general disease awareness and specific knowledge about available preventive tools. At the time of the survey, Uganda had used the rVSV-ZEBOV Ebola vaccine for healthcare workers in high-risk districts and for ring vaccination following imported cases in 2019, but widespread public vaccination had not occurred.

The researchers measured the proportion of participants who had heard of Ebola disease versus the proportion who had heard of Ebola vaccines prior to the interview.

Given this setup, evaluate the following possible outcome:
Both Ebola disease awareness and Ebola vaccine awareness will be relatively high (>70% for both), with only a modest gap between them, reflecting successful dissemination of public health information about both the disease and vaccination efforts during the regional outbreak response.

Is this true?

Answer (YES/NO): NO